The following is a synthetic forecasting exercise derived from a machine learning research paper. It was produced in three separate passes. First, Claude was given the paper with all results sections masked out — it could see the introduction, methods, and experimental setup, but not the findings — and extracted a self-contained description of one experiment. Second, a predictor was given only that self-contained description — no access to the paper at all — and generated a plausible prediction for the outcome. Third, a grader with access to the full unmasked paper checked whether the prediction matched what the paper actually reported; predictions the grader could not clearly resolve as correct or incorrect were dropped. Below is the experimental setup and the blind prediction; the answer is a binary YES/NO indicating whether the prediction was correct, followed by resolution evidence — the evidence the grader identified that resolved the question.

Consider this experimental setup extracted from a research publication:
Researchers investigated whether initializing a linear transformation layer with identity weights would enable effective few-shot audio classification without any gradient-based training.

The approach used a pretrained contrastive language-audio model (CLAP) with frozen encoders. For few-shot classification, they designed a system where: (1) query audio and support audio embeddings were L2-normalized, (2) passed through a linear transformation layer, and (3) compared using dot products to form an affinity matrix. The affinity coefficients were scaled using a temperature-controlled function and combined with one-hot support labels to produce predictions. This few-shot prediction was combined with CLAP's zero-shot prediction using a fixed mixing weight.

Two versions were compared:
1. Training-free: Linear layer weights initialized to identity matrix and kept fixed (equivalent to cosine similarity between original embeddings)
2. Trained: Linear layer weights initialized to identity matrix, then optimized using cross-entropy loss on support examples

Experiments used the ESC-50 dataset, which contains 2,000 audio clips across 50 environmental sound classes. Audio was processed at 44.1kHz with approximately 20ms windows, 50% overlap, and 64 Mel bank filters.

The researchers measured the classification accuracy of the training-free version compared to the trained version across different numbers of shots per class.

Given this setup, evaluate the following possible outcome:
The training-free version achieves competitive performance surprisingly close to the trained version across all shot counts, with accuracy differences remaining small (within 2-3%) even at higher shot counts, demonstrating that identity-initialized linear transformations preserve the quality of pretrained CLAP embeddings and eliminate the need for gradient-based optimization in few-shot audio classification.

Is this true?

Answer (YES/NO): NO